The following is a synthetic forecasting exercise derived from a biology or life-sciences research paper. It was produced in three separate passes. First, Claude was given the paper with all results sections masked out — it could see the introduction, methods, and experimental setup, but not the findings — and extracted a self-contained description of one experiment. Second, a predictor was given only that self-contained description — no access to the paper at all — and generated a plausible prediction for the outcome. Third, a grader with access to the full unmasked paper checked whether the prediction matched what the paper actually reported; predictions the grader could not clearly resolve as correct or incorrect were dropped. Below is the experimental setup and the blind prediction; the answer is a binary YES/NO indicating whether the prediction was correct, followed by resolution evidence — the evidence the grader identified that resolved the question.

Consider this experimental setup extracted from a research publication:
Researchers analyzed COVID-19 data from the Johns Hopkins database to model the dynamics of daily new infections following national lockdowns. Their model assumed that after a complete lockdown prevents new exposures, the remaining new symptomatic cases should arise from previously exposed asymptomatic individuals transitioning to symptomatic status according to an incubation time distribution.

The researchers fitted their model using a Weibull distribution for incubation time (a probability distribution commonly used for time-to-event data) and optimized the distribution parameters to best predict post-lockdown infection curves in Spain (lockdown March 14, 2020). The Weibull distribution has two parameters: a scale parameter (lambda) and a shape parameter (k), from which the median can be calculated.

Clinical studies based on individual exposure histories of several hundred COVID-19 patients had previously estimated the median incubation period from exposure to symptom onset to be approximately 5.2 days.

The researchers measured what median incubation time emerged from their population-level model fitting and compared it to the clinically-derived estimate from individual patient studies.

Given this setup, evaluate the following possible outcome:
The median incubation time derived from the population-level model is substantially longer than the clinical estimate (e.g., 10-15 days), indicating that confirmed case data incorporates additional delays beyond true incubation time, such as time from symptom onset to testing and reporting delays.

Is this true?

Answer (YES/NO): YES